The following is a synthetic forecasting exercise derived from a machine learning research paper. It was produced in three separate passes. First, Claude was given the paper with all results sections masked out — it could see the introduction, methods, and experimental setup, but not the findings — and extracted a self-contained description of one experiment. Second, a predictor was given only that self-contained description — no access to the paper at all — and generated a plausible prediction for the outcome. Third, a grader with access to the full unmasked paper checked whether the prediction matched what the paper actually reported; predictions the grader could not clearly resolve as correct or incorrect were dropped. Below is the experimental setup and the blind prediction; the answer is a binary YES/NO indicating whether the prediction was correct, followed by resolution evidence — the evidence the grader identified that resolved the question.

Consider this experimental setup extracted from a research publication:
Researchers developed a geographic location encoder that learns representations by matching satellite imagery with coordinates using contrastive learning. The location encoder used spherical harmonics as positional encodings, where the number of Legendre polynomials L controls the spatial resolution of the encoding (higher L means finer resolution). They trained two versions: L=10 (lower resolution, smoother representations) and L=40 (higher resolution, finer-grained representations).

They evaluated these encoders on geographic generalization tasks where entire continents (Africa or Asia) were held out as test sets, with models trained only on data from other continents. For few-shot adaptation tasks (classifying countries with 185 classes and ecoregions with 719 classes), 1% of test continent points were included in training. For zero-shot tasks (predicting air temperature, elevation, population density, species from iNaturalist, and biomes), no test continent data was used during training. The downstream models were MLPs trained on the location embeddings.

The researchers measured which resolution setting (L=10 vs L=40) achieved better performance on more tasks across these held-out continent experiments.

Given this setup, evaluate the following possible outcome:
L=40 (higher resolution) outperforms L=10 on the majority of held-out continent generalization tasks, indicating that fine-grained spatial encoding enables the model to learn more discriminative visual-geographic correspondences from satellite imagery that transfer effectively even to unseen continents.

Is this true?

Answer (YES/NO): NO